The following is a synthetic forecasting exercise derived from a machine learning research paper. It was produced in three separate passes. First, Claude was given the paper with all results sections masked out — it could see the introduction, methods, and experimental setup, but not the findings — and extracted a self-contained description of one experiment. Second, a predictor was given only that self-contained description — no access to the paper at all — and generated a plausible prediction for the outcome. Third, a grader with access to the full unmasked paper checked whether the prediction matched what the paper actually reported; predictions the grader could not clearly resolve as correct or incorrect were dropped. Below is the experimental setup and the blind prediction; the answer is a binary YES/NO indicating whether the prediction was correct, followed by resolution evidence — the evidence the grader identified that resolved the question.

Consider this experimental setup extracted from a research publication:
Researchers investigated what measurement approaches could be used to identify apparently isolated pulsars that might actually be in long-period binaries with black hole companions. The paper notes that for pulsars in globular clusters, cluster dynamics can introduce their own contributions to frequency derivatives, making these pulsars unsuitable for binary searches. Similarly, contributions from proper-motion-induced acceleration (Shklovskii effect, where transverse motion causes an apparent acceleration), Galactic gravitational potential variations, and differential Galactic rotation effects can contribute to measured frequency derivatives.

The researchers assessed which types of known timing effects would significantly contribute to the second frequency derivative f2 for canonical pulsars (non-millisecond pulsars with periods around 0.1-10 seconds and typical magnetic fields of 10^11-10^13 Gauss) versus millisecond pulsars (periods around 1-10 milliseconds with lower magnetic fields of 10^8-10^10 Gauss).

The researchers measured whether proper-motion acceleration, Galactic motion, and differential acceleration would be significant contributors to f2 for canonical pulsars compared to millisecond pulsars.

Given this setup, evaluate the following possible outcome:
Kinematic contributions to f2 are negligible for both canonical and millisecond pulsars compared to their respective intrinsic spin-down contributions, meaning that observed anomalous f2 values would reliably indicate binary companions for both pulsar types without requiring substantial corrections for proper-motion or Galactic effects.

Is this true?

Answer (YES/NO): NO